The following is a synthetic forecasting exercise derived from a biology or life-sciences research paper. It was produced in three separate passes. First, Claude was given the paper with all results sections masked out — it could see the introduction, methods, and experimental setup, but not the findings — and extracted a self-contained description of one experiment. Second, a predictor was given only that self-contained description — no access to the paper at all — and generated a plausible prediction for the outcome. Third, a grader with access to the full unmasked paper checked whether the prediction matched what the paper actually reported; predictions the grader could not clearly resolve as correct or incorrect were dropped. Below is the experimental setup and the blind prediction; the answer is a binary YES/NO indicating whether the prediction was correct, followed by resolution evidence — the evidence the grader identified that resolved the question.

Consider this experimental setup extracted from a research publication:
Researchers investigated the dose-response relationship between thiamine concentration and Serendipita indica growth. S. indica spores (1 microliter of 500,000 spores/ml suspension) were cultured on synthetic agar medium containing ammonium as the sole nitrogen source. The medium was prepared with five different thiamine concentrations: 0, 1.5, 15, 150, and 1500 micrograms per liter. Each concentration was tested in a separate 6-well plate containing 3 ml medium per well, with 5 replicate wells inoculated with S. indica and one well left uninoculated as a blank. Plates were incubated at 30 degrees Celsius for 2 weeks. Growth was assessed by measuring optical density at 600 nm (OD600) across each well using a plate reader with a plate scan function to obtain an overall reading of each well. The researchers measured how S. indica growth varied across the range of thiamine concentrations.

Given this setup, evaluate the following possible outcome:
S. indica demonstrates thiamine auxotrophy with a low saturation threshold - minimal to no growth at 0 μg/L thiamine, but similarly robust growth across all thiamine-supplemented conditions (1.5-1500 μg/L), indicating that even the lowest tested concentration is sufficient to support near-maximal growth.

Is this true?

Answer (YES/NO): NO